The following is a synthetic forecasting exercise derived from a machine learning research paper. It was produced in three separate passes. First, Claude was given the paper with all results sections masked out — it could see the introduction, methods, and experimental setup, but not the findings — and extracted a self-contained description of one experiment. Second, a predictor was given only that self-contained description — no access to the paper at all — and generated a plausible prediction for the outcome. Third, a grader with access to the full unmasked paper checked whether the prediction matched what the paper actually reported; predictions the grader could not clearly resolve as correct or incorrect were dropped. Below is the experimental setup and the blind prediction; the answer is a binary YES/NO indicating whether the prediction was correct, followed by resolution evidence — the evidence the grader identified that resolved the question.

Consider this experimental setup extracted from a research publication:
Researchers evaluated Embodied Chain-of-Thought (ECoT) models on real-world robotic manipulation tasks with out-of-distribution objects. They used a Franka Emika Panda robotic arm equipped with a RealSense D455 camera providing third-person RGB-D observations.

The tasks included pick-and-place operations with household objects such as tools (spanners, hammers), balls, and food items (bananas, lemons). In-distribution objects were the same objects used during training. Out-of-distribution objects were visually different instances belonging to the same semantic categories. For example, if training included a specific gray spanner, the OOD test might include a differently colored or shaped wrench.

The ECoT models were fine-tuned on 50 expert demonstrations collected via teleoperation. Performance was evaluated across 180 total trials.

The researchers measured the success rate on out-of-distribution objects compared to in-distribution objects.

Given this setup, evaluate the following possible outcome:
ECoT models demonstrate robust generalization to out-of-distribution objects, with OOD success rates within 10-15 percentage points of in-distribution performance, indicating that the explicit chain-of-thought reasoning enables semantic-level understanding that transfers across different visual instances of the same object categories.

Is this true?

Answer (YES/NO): NO